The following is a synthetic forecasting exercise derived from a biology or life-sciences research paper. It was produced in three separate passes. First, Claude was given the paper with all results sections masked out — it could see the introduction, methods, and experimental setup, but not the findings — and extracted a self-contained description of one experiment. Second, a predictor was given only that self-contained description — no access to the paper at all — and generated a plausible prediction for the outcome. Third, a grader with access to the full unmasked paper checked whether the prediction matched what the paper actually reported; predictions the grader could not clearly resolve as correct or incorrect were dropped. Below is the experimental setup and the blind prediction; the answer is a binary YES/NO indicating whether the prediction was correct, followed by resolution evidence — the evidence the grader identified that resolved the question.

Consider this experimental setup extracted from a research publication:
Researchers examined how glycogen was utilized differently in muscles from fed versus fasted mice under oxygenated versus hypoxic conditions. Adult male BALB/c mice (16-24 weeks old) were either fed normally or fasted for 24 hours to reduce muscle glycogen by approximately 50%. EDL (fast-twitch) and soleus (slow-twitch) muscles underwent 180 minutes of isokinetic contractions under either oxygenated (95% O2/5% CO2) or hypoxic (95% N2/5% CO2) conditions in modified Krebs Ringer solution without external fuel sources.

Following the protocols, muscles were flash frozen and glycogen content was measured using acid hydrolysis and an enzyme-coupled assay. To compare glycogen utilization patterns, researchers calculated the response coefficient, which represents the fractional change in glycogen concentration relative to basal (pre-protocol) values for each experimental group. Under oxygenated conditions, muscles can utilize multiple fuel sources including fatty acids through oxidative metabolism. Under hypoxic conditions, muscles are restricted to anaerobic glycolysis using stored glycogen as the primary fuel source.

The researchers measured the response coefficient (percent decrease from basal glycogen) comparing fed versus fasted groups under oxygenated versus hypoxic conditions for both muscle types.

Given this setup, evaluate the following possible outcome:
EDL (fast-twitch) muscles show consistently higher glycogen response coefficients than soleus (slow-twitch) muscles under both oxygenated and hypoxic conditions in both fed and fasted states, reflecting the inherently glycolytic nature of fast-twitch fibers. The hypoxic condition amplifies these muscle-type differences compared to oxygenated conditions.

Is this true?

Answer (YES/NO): NO